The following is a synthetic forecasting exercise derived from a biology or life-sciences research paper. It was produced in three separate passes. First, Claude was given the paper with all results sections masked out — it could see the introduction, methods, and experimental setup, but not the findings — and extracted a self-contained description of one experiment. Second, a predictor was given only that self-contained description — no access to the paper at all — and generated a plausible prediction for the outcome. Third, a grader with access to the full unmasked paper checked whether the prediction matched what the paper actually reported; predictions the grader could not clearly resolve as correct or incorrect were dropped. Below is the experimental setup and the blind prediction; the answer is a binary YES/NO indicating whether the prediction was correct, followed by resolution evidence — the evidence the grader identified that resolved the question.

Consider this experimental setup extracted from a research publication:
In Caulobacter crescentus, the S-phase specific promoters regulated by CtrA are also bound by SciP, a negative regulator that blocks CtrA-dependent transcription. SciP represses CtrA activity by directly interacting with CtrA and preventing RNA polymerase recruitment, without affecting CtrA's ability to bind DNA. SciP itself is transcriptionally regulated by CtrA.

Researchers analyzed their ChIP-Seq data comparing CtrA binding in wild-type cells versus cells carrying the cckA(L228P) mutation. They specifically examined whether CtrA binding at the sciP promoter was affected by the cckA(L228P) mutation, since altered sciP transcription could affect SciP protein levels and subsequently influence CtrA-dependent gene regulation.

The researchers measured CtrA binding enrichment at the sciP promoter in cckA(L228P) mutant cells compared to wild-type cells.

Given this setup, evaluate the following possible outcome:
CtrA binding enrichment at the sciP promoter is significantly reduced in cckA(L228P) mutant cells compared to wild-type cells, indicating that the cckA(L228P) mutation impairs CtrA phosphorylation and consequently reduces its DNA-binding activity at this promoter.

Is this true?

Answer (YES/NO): NO